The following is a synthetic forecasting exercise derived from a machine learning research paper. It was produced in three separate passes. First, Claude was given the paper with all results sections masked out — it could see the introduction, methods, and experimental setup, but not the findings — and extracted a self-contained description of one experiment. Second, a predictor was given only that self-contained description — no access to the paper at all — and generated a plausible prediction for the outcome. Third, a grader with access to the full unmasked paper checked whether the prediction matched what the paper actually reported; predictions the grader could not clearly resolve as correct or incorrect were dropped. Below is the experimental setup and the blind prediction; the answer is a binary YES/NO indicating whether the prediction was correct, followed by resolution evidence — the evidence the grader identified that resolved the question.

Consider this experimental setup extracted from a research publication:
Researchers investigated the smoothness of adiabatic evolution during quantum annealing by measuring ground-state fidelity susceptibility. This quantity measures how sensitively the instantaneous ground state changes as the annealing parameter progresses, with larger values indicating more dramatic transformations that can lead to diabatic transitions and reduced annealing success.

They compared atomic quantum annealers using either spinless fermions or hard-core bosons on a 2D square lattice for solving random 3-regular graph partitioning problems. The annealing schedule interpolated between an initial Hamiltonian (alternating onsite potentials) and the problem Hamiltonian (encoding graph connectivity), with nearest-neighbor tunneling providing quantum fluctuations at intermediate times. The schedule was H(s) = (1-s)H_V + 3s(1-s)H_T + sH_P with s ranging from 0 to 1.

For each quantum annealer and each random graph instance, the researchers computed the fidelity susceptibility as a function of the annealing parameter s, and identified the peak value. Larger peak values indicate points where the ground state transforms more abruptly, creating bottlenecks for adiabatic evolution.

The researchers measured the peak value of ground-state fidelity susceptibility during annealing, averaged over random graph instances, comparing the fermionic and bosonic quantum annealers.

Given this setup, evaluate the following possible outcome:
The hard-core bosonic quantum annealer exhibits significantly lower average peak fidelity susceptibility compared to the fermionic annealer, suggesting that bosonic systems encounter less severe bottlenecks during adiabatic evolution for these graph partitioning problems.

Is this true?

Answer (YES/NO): YES